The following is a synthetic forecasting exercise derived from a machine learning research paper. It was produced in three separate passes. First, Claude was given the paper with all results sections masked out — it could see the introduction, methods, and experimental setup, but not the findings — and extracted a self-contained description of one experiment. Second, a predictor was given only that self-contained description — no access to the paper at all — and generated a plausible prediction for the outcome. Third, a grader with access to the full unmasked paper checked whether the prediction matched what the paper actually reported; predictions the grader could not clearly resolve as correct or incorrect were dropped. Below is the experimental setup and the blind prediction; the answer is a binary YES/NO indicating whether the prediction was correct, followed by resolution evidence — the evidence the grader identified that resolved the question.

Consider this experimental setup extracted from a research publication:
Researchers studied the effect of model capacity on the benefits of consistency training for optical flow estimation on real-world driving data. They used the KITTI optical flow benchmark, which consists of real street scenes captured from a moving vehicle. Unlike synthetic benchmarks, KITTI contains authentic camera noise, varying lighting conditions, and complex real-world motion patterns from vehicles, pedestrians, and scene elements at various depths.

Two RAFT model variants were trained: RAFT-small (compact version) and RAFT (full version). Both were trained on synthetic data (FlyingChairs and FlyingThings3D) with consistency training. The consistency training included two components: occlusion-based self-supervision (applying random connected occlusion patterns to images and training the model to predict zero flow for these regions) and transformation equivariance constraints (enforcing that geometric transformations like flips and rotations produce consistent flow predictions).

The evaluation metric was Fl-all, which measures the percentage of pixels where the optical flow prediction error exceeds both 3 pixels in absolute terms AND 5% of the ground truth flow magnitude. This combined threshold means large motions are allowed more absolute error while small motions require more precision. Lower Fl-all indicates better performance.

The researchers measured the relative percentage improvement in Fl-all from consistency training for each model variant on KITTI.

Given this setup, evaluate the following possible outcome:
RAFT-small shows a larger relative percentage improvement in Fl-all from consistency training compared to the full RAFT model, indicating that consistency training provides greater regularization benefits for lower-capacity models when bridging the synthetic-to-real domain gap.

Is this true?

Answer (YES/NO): YES